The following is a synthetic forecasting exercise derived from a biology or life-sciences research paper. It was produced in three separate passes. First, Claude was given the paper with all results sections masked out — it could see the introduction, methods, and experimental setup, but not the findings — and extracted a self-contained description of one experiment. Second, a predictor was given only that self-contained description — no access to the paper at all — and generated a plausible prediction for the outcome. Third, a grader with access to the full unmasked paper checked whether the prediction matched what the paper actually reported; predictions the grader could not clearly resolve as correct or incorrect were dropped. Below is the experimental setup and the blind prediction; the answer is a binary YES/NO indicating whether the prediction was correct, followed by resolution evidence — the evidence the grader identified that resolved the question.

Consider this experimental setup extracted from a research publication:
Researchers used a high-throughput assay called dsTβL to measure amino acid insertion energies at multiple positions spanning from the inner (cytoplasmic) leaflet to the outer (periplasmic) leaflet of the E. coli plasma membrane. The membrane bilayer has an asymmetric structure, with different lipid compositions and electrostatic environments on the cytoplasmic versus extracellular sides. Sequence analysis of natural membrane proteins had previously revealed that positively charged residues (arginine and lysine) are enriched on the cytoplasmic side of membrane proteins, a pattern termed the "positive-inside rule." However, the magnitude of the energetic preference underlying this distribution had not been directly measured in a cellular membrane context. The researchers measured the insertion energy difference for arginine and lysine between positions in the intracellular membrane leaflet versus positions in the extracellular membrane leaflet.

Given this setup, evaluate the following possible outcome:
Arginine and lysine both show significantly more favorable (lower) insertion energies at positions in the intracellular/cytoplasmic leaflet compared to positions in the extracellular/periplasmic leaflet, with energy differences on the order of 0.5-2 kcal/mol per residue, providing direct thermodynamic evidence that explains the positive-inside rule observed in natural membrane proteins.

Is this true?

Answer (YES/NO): YES